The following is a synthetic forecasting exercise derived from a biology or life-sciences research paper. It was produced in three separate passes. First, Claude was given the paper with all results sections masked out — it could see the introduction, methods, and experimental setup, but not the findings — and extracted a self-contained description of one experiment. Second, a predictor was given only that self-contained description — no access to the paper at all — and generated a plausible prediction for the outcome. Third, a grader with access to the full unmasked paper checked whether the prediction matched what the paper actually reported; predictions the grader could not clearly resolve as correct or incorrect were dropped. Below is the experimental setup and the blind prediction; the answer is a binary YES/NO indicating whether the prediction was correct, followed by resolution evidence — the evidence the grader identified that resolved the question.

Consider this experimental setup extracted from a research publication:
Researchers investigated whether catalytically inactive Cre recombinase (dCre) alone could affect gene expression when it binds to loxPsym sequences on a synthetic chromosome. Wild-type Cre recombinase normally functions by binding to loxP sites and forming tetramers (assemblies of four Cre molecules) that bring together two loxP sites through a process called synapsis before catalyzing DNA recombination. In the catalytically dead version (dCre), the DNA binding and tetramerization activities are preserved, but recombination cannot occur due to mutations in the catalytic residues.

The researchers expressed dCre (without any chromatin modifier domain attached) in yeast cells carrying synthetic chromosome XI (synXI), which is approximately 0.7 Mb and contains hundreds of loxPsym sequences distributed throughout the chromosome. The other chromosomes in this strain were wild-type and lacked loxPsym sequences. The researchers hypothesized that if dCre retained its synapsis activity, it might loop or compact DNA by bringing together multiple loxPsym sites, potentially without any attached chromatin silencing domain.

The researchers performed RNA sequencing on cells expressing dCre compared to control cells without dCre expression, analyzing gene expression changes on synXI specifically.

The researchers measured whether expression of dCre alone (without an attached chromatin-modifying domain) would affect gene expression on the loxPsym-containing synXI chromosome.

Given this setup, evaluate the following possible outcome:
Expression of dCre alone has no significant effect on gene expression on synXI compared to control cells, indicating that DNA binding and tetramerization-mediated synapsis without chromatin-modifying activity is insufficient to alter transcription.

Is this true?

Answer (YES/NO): NO